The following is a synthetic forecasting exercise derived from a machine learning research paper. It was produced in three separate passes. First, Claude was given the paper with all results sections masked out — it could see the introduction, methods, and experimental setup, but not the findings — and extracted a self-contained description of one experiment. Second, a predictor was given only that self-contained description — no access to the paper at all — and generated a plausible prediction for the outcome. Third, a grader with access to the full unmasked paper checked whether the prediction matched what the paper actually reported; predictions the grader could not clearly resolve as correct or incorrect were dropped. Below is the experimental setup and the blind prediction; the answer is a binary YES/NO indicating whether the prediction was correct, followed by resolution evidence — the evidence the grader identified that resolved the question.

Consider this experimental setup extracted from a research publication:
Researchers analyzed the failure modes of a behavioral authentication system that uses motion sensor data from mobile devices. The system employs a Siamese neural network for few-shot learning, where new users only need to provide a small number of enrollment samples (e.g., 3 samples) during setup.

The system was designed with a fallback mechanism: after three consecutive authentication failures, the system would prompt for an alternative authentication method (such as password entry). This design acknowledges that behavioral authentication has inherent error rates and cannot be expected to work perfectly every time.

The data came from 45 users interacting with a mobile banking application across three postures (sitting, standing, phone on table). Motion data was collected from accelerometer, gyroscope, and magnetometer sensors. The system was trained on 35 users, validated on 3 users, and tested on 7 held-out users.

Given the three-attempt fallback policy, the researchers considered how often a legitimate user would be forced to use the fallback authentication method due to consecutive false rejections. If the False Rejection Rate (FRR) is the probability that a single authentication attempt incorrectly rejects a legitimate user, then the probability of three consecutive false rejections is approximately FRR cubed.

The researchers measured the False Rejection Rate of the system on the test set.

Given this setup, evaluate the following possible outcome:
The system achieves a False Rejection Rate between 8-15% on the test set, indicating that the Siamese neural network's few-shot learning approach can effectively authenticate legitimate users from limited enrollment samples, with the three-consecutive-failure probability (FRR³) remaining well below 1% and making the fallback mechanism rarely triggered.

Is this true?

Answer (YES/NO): NO